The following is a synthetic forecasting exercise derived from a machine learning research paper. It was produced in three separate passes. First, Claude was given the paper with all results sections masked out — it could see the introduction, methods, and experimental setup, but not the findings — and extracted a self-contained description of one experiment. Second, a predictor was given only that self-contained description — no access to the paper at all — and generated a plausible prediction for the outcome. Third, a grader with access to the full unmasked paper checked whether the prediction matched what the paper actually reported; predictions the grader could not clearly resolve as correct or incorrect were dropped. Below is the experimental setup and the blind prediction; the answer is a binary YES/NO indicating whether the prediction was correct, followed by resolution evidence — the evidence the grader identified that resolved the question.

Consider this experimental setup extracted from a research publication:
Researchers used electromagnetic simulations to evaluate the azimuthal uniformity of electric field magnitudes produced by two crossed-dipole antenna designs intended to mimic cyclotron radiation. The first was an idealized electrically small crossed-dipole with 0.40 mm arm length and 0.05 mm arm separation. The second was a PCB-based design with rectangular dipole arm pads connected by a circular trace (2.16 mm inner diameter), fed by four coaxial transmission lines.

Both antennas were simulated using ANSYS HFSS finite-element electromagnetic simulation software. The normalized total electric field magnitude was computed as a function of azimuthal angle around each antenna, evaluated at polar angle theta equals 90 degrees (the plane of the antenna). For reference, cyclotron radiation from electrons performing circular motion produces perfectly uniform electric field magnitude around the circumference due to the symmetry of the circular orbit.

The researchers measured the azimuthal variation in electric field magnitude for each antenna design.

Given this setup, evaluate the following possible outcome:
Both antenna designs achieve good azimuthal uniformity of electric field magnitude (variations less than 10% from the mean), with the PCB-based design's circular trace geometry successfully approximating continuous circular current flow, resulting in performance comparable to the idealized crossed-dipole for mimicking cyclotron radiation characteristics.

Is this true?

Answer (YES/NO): YES